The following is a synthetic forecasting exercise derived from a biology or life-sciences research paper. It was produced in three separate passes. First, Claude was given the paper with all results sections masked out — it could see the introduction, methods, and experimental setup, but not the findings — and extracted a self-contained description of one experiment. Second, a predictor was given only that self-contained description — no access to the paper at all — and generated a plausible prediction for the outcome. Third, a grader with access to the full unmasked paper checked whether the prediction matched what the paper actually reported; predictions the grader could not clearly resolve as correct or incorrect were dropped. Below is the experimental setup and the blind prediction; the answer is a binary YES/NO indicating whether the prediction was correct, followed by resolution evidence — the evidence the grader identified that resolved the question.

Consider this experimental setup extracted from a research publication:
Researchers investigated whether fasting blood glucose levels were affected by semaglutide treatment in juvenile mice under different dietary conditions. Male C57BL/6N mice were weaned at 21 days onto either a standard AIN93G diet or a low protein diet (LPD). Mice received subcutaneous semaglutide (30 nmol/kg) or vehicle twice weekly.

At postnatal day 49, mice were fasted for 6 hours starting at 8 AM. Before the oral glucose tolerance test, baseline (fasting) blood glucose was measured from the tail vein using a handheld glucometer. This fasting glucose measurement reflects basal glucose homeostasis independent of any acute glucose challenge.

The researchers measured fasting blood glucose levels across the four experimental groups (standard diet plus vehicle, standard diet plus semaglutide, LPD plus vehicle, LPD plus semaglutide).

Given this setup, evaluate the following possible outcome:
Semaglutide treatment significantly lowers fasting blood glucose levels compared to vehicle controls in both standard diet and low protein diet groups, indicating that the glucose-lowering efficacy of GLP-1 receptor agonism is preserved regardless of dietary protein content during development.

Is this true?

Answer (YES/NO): NO